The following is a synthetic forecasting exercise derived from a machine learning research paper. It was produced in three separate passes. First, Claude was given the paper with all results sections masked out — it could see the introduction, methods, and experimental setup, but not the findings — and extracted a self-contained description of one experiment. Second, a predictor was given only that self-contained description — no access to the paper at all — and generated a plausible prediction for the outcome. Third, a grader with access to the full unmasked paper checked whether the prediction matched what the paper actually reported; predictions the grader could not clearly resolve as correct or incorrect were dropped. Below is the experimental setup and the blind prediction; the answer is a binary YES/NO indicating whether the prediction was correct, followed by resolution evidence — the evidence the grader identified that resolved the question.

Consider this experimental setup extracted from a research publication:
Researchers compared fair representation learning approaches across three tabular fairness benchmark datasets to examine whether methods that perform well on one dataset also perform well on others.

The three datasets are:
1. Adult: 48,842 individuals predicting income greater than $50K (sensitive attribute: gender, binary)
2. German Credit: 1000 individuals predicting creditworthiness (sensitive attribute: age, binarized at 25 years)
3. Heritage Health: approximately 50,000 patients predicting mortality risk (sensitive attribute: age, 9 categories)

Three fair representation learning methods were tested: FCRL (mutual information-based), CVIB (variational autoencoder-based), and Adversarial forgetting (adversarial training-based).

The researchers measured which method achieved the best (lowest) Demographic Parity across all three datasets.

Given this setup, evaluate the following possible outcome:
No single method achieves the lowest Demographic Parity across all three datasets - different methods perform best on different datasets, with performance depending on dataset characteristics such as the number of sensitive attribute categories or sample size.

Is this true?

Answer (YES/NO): YES